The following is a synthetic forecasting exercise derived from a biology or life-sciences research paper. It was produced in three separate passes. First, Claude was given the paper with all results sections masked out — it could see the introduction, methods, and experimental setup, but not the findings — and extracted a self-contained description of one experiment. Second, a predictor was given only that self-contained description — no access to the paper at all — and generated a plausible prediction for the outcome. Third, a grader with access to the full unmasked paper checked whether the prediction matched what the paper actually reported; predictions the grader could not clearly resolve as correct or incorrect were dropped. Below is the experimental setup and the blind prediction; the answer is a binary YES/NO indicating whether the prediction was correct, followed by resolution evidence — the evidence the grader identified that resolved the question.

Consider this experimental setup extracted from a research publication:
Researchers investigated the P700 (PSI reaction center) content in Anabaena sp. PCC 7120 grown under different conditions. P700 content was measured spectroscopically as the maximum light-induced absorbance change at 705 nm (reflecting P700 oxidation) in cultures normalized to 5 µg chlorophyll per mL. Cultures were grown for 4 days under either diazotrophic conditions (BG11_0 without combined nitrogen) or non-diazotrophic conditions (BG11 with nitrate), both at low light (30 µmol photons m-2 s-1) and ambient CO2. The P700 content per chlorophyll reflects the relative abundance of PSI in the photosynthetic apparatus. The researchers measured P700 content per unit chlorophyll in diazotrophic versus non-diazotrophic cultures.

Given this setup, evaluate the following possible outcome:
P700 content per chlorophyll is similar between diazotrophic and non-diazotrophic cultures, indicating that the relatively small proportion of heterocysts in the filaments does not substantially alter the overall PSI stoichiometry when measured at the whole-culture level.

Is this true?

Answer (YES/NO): NO